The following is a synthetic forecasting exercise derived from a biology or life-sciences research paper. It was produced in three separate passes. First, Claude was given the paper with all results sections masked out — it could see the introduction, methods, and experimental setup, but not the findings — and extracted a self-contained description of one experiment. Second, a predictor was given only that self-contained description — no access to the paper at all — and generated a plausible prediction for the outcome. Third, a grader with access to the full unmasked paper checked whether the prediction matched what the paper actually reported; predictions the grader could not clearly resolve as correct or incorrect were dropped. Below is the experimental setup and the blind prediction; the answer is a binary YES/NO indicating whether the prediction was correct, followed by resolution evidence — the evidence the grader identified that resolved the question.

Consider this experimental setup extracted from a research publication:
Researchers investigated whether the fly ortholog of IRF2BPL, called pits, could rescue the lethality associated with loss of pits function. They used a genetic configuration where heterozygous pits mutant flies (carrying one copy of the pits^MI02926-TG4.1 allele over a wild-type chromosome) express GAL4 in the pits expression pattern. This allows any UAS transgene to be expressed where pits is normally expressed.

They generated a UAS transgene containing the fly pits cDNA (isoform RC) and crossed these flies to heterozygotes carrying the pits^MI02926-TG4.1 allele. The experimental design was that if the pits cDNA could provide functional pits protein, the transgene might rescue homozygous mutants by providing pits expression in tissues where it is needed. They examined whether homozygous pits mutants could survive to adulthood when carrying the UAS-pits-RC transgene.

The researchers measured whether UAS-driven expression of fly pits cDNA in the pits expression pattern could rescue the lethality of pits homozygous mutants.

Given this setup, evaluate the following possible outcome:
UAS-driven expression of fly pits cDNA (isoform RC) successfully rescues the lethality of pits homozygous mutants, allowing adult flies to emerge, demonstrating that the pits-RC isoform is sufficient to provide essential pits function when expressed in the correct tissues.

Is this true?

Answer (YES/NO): NO